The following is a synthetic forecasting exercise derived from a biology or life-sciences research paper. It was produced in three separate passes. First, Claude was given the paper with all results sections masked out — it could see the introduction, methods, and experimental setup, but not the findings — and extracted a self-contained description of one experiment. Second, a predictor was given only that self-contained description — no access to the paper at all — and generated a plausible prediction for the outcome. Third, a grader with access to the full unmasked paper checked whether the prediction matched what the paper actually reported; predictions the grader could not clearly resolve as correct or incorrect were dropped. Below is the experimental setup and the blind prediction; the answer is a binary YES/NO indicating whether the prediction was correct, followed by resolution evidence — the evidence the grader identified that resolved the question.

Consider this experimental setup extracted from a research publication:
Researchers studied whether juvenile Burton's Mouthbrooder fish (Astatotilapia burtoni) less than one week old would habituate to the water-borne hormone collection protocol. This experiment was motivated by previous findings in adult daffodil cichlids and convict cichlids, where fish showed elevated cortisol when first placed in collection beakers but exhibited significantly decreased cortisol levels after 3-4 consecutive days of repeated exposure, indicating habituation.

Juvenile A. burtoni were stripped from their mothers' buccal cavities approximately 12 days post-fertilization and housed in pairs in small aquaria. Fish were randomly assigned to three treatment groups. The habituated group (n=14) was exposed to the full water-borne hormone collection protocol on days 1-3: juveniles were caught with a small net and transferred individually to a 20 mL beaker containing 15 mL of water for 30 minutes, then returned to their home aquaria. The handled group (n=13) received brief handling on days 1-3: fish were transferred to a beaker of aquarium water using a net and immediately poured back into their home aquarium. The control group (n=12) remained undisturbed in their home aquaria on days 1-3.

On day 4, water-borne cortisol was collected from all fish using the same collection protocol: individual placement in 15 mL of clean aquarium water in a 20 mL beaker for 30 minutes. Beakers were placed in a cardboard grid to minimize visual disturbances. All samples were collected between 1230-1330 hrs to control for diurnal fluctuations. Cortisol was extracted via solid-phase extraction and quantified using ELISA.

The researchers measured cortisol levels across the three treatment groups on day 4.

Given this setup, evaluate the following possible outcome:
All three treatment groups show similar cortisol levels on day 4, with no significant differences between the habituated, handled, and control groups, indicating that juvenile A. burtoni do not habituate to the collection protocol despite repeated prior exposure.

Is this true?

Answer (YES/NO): YES